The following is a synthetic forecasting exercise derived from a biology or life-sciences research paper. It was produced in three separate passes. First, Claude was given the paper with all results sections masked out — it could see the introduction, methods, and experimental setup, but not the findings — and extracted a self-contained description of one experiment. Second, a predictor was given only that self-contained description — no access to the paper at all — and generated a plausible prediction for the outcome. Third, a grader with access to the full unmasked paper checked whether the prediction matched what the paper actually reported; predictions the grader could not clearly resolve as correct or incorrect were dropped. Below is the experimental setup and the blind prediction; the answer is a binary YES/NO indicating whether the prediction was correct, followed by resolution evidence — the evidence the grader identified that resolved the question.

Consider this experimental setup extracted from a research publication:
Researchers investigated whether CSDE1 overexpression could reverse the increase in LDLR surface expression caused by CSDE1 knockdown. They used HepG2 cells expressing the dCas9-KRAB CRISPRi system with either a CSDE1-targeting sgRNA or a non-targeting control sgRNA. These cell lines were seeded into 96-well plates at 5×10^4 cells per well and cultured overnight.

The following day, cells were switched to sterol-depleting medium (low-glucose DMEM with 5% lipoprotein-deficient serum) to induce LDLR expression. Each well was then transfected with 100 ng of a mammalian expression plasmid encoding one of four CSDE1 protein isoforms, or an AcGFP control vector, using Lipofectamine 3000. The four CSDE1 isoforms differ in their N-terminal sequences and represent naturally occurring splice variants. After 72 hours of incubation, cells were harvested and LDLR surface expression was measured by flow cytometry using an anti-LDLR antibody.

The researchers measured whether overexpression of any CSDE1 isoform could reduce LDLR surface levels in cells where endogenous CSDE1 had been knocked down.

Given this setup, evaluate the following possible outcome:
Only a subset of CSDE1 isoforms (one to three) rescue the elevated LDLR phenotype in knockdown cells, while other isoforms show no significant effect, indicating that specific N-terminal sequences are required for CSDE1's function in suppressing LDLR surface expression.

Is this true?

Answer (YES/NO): NO